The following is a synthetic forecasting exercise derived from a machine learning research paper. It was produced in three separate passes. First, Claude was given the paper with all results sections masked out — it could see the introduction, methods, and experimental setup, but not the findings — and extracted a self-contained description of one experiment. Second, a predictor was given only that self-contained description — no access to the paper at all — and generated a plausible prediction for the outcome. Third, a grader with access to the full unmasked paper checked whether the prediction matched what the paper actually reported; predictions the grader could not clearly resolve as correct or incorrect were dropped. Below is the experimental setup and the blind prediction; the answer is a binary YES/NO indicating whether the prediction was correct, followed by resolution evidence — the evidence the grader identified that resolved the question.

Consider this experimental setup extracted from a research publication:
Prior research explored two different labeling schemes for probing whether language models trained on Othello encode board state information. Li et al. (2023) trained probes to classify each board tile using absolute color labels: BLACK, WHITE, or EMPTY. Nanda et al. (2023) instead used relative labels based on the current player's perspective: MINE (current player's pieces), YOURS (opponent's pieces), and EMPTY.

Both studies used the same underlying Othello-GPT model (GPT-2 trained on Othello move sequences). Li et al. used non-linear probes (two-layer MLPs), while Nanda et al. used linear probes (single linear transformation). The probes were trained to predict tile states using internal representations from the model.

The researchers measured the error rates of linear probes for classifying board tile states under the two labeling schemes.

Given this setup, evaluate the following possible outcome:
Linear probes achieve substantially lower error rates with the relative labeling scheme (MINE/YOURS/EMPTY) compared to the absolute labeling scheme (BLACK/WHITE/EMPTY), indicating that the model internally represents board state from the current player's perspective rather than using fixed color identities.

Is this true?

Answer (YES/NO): YES